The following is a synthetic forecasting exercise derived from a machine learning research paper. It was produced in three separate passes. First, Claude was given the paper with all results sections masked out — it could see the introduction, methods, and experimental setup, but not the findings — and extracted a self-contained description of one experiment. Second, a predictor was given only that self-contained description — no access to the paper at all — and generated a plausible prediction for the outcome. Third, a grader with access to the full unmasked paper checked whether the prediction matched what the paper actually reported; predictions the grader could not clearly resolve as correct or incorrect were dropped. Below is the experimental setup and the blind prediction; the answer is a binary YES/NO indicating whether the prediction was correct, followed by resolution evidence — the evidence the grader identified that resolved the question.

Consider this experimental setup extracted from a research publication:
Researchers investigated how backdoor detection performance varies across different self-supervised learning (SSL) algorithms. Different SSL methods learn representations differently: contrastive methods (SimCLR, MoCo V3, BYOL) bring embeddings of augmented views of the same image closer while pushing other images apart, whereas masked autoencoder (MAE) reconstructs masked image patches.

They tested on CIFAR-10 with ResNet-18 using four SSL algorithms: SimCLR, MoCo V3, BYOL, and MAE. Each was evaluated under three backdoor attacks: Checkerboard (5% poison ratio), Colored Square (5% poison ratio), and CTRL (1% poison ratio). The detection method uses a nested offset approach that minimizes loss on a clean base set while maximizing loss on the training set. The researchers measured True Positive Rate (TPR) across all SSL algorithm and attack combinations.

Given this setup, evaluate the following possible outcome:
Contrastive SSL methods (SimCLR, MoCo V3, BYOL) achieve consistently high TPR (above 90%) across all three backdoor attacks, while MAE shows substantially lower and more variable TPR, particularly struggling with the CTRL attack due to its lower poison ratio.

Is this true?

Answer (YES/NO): NO